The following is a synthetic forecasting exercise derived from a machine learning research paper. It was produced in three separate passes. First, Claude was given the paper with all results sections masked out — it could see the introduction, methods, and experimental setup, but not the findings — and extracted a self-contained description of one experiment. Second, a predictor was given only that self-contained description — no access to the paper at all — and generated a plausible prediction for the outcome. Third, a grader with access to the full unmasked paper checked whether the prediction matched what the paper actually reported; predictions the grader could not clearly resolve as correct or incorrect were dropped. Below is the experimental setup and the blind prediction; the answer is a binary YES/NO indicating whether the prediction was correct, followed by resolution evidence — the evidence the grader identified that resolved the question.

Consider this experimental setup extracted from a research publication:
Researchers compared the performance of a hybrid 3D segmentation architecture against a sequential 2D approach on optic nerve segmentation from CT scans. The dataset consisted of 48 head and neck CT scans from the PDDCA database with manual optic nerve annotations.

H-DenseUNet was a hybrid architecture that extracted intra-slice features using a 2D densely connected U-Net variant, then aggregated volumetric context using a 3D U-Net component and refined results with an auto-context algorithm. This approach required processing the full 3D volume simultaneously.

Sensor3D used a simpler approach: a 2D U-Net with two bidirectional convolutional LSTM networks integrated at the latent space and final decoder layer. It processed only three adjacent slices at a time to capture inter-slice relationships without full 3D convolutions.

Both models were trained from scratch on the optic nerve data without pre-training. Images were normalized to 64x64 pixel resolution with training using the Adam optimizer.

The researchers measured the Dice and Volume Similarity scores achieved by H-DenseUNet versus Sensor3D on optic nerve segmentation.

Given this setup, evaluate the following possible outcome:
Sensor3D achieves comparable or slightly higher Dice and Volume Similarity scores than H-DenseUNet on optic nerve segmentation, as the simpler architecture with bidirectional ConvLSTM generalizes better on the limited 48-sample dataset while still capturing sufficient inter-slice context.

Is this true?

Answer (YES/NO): NO